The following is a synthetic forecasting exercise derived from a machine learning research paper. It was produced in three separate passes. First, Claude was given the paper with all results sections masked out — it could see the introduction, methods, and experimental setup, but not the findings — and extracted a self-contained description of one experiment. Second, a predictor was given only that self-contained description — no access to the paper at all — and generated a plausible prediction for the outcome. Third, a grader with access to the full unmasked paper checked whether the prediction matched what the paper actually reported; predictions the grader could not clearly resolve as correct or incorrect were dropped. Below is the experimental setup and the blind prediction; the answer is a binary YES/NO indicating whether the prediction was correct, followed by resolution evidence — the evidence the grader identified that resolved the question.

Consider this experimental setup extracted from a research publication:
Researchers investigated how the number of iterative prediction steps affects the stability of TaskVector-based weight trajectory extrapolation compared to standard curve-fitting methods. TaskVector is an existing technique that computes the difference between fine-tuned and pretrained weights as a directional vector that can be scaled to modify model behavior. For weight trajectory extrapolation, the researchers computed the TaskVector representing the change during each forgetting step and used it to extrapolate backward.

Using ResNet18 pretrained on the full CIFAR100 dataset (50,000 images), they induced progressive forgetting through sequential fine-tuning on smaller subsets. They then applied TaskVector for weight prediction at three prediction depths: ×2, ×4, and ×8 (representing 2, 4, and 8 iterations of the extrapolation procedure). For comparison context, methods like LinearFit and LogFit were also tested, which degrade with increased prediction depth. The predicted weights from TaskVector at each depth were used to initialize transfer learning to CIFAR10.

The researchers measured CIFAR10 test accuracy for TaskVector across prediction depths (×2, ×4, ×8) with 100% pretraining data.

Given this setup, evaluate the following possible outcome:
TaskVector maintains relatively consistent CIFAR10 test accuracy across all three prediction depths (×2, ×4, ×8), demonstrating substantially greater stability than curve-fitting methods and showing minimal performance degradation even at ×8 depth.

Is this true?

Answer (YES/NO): NO